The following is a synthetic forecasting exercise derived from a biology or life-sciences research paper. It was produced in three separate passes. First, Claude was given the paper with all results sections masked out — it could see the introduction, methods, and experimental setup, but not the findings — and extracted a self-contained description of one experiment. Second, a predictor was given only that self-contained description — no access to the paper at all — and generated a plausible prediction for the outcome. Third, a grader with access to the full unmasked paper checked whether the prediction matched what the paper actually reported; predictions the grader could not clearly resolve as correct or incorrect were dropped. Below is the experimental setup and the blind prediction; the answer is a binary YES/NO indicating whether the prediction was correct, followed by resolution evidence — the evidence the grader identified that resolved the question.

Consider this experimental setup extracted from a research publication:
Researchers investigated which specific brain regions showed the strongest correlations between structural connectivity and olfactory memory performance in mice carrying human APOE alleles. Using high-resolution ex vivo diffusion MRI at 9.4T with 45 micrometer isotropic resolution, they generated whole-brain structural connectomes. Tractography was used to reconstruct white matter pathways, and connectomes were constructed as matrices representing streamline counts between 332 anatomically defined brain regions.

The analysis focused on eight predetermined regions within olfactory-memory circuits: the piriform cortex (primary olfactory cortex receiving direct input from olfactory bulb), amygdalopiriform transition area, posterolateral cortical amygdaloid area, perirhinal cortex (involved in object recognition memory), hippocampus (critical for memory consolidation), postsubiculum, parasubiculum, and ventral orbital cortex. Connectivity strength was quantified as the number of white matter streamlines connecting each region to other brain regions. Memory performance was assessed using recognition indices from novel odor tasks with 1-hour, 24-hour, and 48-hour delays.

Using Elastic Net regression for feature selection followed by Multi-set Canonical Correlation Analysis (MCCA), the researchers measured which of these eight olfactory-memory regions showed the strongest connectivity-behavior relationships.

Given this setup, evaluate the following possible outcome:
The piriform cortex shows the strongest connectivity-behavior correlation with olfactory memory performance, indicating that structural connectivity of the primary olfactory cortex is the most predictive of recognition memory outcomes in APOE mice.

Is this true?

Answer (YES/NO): NO